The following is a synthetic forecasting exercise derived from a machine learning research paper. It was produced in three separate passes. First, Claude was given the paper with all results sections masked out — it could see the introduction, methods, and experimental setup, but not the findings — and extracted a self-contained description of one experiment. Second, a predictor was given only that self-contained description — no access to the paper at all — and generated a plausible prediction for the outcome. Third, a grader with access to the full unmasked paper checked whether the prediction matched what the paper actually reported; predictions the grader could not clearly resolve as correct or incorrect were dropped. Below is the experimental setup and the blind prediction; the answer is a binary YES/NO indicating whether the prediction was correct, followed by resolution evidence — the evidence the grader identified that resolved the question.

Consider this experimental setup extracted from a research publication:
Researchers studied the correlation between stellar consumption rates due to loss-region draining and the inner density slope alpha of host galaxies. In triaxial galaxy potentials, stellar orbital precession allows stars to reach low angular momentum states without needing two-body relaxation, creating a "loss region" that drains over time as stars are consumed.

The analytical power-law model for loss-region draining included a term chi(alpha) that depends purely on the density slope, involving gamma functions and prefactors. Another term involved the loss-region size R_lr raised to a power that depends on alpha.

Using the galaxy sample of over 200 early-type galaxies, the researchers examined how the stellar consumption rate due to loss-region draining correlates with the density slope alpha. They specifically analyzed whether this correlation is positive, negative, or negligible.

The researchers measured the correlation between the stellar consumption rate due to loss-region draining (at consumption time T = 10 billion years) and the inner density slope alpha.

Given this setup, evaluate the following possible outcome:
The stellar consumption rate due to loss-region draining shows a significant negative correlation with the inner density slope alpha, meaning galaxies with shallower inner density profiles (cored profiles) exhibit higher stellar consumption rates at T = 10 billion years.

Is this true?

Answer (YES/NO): NO